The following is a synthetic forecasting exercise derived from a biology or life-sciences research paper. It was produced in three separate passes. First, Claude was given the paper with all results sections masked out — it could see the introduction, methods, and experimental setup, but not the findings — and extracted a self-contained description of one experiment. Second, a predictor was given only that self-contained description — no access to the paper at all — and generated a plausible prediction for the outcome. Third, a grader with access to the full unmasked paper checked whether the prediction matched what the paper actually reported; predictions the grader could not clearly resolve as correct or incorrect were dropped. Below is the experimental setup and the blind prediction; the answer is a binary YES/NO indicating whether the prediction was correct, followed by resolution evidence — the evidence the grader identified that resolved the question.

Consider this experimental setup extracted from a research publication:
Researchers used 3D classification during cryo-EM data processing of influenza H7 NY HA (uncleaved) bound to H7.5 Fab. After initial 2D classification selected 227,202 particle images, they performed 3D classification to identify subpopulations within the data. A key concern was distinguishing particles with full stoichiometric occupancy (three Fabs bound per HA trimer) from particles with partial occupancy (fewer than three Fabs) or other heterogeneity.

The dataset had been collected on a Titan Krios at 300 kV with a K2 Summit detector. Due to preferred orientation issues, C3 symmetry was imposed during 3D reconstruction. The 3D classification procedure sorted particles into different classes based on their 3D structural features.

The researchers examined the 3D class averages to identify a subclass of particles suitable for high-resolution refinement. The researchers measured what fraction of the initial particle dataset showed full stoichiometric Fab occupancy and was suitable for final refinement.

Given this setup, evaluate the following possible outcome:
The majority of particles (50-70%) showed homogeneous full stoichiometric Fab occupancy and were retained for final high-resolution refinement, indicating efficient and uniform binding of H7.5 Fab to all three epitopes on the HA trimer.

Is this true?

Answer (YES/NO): NO